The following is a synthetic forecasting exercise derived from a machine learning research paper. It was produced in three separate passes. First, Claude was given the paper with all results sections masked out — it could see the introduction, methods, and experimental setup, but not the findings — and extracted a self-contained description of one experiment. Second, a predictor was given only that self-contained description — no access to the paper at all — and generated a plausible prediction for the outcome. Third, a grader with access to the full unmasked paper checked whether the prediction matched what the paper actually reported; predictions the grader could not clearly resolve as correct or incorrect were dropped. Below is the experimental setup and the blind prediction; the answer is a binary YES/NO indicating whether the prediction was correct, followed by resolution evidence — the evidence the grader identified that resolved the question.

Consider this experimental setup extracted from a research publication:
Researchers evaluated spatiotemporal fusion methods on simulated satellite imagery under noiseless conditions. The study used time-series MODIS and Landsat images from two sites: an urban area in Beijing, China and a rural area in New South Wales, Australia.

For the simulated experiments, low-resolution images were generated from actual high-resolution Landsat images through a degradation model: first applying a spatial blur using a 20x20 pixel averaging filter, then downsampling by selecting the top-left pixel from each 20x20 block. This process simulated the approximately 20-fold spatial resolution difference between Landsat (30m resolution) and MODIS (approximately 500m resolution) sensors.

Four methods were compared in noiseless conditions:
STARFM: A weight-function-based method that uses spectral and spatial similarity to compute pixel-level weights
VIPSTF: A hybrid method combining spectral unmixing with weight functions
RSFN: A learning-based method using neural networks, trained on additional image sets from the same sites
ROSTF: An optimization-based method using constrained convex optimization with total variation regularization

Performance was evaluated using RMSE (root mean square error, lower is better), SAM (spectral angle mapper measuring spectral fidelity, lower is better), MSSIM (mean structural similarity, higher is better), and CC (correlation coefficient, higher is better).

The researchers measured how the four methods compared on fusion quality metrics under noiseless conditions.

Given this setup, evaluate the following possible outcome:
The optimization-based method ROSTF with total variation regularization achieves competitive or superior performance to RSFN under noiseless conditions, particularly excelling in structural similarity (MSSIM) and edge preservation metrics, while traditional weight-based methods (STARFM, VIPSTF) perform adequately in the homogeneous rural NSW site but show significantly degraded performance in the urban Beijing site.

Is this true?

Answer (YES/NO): NO